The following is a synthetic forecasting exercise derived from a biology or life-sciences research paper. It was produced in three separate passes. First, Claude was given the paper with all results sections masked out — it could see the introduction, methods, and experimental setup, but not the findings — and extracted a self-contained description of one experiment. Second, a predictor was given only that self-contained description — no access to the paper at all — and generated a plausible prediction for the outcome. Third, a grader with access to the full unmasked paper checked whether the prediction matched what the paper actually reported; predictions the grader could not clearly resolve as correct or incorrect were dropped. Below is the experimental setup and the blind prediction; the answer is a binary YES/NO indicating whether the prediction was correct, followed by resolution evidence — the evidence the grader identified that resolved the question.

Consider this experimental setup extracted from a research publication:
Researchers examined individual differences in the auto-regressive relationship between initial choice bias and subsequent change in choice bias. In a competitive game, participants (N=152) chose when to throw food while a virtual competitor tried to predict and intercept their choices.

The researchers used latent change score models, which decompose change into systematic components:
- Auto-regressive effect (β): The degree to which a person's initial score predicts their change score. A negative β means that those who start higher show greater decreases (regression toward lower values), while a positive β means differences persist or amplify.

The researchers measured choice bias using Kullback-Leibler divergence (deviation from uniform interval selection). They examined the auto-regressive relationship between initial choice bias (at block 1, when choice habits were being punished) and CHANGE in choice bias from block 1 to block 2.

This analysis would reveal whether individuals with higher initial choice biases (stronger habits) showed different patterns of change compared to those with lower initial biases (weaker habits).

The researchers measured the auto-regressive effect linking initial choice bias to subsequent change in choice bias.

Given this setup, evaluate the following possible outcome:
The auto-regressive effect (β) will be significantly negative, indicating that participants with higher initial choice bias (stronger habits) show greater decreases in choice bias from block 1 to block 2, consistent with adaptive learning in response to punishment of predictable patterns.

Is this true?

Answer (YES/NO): YES